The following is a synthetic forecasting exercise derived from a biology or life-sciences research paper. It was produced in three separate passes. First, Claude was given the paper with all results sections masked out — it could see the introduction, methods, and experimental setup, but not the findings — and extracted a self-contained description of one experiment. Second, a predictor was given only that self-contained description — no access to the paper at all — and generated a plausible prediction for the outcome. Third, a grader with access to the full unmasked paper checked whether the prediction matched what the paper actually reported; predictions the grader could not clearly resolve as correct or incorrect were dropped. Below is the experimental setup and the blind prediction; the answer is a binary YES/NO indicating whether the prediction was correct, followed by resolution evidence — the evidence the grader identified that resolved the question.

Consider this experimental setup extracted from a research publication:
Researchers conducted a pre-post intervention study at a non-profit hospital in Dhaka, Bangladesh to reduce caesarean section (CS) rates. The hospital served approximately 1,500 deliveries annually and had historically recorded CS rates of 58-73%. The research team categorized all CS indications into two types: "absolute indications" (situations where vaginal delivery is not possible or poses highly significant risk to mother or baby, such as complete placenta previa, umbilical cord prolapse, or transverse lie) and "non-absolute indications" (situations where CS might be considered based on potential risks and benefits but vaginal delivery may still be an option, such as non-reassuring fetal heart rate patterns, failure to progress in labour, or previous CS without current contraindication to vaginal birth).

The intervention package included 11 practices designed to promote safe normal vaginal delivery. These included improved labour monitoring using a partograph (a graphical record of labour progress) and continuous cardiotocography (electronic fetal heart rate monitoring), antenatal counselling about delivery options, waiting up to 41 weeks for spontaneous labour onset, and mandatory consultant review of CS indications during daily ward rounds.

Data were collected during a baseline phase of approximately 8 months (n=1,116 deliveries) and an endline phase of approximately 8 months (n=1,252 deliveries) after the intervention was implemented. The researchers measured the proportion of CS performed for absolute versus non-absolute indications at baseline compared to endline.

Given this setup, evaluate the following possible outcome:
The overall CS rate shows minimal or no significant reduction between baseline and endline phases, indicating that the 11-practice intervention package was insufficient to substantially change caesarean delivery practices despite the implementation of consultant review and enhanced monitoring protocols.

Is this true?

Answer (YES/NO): NO